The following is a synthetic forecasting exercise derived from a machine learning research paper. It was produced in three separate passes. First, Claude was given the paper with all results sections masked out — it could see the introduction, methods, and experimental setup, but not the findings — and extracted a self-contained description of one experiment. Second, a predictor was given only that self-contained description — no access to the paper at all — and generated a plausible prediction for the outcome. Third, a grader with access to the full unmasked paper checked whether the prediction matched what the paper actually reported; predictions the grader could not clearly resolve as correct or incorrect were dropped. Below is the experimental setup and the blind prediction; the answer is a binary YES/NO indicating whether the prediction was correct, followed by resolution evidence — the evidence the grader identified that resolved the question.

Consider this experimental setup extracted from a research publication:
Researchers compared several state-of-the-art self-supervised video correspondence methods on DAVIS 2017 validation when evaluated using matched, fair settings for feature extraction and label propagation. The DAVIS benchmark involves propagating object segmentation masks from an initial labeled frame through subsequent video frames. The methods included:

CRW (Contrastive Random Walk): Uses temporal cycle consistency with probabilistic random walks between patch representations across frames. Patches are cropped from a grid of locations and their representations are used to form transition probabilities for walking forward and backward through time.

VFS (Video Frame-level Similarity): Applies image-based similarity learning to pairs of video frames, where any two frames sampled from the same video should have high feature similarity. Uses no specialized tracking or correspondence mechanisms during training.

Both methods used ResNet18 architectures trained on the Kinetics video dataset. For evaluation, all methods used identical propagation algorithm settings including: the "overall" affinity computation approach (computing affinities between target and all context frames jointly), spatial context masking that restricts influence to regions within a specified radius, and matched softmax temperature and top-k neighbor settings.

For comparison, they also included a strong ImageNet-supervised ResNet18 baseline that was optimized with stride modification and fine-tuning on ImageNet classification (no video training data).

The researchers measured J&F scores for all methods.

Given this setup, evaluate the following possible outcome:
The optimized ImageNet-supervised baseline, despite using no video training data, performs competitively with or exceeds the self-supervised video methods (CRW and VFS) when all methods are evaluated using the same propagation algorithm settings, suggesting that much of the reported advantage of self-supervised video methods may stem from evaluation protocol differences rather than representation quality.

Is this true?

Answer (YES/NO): YES